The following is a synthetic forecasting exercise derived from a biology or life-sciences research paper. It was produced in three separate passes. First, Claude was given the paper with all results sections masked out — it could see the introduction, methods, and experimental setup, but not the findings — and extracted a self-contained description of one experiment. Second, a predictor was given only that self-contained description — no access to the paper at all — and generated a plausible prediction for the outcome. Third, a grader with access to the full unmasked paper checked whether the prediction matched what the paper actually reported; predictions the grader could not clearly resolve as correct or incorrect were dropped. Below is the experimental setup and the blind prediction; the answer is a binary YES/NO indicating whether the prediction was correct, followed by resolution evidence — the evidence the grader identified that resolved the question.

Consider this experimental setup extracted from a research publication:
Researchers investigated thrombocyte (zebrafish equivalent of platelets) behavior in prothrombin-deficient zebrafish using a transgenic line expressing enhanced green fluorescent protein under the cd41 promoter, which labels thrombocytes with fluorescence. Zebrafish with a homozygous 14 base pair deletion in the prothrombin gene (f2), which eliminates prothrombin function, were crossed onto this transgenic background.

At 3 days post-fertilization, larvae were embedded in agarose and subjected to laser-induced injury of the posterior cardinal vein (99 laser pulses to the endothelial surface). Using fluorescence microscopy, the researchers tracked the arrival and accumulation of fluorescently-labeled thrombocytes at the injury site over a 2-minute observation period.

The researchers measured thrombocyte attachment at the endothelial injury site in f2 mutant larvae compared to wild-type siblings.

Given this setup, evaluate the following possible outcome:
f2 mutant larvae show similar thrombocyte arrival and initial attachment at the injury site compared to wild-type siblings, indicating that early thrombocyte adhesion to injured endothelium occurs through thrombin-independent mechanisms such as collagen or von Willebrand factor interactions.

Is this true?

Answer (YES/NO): YES